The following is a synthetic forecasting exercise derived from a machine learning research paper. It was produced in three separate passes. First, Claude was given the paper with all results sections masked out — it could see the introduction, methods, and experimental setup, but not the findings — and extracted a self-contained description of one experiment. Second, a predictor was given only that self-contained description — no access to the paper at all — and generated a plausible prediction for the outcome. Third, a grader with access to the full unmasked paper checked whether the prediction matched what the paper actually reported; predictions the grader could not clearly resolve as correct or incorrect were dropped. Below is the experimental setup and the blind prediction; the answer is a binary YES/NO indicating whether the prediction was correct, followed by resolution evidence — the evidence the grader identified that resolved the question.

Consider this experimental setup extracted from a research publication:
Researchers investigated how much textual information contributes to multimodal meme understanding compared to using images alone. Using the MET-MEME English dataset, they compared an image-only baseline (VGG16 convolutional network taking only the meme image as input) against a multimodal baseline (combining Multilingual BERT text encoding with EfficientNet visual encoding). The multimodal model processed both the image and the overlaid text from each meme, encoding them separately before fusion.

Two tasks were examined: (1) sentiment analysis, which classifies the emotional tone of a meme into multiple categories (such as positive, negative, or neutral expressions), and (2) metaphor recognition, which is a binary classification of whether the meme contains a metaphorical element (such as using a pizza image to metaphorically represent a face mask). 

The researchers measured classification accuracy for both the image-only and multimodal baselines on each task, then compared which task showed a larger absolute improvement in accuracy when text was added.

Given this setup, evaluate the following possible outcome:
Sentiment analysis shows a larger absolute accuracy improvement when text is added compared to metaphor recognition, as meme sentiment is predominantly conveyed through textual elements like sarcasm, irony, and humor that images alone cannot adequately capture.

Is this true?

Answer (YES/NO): YES